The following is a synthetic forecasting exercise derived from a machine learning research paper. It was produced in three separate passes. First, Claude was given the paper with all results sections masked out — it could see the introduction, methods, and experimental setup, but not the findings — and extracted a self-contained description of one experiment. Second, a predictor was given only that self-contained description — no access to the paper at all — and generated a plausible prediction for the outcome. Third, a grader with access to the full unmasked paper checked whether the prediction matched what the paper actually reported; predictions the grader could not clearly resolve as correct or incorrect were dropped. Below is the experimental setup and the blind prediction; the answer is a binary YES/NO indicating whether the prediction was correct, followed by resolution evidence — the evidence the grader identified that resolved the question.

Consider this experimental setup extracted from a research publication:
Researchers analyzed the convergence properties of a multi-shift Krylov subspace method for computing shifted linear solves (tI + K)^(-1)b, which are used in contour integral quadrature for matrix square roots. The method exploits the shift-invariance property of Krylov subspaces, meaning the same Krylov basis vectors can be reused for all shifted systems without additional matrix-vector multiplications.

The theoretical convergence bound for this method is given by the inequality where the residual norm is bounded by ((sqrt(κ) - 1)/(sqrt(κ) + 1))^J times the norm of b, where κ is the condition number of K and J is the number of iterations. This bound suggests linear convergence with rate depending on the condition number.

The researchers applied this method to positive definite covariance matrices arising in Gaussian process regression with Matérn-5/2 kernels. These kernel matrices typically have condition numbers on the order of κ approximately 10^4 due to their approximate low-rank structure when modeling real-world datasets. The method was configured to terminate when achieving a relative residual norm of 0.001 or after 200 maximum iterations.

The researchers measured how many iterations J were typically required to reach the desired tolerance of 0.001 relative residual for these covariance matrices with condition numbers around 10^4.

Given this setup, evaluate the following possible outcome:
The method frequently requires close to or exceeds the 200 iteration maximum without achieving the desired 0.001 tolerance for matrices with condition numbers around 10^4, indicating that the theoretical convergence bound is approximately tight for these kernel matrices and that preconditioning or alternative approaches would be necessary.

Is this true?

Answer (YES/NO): NO